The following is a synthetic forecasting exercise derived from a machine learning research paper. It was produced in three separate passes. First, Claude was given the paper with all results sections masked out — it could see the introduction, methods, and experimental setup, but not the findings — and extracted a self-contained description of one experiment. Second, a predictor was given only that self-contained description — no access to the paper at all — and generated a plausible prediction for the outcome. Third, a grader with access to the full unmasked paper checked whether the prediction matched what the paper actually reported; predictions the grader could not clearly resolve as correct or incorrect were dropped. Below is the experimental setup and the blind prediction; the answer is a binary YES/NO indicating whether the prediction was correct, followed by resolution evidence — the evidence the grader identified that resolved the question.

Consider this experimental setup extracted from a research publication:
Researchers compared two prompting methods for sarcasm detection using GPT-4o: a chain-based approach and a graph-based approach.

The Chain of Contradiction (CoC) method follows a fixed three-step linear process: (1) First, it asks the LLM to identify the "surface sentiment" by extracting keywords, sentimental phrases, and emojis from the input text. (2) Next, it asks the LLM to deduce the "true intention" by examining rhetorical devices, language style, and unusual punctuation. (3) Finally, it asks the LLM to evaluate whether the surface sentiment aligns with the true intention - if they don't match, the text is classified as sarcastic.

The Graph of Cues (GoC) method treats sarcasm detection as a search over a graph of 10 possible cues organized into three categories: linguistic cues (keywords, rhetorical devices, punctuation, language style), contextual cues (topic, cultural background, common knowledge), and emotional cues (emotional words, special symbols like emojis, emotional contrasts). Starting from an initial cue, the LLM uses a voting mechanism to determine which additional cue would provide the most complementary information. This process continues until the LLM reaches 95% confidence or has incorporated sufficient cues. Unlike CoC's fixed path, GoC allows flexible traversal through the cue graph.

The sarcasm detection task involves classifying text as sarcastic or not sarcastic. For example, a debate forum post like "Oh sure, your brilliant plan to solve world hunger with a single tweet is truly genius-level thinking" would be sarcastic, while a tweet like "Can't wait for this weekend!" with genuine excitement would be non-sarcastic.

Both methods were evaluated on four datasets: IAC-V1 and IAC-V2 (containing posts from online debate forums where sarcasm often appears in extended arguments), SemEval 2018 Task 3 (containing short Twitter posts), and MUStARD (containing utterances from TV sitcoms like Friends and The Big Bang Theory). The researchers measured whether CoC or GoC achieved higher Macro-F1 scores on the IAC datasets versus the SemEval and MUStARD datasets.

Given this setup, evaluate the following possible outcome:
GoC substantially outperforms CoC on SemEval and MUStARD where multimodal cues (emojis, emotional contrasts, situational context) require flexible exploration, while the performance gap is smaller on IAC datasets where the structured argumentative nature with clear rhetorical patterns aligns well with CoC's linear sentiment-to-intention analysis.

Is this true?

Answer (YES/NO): NO